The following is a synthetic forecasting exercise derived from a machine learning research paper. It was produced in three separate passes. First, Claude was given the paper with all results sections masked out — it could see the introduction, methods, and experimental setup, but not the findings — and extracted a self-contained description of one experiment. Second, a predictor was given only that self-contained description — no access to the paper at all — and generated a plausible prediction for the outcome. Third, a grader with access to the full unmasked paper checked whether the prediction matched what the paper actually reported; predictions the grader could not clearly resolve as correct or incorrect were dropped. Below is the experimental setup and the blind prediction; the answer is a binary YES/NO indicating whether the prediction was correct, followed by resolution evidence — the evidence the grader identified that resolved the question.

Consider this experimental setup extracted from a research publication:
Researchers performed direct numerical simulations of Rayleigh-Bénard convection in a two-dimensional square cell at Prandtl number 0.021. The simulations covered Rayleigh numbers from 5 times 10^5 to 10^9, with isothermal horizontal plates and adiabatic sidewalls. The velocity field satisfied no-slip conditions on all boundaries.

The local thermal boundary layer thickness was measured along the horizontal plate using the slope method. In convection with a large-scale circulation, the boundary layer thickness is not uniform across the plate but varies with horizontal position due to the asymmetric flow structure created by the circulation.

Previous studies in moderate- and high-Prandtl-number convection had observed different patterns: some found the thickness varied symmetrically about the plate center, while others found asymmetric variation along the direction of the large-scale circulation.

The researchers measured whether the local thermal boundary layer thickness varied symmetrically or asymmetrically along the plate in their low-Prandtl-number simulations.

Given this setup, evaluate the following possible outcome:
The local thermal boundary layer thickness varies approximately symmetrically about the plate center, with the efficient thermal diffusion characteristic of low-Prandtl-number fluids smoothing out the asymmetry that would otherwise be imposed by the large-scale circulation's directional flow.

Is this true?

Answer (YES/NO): NO